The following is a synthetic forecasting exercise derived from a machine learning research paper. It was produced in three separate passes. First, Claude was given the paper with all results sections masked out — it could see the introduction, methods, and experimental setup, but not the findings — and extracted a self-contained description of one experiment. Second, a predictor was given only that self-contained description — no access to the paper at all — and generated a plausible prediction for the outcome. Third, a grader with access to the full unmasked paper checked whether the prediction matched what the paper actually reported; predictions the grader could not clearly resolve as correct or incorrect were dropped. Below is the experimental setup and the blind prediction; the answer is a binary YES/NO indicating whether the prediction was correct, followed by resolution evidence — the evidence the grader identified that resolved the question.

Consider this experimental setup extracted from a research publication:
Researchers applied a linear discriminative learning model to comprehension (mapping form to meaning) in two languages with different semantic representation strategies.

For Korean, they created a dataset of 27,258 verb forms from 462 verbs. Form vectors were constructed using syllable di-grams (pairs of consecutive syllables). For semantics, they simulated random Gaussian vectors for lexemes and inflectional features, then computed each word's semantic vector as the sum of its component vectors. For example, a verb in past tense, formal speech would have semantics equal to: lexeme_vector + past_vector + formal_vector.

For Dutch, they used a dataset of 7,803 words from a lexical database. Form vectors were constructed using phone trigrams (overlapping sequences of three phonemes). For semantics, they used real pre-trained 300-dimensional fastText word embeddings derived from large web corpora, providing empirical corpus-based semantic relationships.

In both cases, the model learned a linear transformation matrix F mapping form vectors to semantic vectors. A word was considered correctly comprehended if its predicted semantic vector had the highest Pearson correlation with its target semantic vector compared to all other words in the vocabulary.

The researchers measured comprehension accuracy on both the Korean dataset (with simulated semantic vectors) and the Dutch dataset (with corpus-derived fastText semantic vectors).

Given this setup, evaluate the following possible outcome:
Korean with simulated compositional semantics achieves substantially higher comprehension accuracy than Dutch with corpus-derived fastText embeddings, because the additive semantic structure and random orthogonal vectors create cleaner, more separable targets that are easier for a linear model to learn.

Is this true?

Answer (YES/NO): YES